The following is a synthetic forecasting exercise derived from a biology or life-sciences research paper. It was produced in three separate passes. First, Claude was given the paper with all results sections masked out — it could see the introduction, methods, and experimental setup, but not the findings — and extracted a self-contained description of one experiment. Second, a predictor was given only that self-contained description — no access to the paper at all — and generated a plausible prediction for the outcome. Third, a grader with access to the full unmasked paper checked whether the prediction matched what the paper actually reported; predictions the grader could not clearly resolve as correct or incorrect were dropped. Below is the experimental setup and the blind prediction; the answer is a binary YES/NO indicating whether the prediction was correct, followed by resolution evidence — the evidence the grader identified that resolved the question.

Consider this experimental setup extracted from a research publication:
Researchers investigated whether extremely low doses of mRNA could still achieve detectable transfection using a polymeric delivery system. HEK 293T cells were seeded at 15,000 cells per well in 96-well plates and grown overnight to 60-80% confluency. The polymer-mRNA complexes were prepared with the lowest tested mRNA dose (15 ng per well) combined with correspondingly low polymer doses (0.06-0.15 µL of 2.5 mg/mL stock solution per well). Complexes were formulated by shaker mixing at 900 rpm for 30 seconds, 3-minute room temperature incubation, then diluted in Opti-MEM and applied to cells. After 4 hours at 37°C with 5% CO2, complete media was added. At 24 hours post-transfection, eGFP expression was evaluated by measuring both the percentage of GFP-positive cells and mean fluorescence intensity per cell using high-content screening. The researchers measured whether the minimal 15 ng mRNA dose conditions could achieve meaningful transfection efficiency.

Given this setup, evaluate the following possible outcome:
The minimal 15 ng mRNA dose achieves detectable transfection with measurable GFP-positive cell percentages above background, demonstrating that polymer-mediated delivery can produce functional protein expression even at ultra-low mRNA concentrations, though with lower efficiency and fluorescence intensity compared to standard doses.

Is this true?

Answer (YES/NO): NO